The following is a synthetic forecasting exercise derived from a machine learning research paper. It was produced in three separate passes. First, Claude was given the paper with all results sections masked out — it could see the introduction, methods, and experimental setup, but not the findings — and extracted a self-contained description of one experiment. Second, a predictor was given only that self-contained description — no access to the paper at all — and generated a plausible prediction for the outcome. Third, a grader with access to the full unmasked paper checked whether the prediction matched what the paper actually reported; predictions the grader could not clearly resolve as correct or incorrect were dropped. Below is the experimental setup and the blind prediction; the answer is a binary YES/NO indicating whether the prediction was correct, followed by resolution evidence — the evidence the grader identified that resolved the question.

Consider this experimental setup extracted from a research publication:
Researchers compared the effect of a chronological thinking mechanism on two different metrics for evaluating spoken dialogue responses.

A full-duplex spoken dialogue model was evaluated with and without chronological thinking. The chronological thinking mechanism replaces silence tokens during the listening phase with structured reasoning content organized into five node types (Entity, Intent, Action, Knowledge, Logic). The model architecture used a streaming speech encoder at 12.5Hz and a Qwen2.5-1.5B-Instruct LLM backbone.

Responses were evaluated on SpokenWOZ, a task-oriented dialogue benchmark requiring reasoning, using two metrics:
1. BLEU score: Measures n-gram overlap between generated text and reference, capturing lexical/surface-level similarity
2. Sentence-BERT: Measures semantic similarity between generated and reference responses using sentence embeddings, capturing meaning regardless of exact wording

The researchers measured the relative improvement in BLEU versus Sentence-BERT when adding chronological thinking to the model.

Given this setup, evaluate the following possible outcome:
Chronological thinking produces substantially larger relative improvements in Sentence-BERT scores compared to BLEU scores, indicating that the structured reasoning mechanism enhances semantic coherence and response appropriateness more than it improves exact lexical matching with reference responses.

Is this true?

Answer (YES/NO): NO